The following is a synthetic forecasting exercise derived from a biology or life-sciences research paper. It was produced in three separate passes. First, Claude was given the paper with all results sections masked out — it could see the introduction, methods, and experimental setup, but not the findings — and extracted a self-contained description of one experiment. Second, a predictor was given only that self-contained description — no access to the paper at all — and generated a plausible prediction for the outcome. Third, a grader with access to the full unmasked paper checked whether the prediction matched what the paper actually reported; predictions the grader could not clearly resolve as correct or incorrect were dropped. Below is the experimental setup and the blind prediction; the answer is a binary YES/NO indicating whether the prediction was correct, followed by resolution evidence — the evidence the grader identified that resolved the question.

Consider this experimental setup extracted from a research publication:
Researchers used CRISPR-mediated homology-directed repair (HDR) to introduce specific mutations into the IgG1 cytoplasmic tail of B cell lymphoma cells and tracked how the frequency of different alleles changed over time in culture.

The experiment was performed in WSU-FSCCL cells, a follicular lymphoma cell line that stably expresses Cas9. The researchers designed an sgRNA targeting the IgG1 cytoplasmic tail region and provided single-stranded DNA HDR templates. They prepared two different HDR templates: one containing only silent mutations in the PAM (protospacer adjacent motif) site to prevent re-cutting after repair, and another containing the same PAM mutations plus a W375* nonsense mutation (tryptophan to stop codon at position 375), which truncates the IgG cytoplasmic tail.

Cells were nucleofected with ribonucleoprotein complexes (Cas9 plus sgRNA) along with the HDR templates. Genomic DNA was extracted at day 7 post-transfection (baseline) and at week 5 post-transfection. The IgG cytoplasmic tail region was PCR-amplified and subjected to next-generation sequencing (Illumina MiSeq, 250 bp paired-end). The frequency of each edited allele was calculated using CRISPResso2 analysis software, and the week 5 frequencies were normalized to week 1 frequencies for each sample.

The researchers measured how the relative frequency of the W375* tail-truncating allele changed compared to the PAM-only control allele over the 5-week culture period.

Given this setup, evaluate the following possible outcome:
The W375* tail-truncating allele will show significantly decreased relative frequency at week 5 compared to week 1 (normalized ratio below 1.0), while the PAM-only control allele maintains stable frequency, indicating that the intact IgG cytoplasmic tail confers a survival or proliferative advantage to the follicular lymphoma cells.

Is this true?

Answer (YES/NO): NO